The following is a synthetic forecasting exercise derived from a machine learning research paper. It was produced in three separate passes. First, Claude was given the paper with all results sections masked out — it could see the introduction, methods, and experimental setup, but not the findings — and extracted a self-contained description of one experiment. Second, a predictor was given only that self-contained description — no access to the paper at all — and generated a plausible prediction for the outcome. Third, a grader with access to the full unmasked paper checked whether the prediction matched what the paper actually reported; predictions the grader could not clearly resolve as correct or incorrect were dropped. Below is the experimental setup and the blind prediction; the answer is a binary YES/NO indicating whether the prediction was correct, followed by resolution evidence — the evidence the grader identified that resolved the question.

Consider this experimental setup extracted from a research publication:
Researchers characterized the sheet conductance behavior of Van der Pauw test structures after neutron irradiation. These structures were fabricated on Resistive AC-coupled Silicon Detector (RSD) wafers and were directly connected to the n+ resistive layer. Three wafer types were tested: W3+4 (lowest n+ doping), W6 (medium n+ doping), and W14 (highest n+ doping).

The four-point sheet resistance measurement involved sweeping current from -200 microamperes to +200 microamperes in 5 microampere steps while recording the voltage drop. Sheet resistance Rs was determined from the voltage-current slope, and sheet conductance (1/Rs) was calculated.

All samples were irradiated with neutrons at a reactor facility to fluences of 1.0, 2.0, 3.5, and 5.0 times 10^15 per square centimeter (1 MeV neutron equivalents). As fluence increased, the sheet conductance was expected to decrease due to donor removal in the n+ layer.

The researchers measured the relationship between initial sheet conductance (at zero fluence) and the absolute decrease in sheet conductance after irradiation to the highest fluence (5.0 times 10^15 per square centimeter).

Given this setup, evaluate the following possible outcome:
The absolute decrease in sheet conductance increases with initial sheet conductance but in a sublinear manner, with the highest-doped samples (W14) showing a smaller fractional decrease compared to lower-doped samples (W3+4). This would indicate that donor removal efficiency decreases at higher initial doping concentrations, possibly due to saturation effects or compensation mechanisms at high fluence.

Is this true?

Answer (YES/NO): YES